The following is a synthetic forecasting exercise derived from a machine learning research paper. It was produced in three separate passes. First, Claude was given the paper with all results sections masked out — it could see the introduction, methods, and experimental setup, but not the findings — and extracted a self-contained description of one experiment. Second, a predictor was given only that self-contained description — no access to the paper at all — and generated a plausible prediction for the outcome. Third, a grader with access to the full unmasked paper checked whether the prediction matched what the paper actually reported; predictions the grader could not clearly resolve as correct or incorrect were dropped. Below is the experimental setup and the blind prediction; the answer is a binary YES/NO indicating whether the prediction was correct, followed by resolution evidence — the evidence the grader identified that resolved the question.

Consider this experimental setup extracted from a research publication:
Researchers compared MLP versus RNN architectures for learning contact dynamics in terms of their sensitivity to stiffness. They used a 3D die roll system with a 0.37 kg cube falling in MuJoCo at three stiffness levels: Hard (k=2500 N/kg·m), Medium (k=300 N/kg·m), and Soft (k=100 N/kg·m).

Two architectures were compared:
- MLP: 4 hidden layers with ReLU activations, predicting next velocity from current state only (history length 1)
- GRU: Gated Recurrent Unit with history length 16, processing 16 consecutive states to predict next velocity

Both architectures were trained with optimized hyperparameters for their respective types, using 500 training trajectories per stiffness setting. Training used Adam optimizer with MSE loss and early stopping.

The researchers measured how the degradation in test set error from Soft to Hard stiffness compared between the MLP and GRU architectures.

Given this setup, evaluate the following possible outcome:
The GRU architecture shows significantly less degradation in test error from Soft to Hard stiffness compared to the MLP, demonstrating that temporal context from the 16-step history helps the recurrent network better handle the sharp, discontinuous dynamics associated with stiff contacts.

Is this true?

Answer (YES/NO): NO